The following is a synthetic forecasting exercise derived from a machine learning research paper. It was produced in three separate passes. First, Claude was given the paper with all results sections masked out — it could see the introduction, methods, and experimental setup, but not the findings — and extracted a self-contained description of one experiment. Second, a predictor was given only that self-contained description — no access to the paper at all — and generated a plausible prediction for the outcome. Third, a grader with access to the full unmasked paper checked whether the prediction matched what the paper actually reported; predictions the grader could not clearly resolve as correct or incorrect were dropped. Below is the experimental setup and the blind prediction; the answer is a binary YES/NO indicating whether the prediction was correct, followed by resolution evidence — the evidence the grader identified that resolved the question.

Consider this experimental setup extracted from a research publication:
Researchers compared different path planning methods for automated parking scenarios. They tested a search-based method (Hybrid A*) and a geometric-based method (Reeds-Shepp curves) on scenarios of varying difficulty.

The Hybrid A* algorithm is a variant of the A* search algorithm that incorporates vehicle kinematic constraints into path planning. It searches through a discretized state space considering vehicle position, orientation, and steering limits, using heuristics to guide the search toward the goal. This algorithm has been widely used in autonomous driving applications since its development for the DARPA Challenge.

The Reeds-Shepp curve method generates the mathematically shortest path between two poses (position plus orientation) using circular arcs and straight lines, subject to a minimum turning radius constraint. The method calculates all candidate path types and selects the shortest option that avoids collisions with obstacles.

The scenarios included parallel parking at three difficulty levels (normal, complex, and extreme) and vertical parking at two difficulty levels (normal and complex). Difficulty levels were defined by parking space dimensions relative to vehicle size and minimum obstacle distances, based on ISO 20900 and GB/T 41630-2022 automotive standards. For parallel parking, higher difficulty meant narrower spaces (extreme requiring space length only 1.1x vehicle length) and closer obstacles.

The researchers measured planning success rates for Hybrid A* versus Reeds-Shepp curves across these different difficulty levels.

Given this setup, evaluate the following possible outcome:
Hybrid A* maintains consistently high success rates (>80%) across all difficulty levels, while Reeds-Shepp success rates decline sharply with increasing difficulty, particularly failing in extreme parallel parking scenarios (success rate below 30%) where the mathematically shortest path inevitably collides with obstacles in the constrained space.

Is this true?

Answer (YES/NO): NO